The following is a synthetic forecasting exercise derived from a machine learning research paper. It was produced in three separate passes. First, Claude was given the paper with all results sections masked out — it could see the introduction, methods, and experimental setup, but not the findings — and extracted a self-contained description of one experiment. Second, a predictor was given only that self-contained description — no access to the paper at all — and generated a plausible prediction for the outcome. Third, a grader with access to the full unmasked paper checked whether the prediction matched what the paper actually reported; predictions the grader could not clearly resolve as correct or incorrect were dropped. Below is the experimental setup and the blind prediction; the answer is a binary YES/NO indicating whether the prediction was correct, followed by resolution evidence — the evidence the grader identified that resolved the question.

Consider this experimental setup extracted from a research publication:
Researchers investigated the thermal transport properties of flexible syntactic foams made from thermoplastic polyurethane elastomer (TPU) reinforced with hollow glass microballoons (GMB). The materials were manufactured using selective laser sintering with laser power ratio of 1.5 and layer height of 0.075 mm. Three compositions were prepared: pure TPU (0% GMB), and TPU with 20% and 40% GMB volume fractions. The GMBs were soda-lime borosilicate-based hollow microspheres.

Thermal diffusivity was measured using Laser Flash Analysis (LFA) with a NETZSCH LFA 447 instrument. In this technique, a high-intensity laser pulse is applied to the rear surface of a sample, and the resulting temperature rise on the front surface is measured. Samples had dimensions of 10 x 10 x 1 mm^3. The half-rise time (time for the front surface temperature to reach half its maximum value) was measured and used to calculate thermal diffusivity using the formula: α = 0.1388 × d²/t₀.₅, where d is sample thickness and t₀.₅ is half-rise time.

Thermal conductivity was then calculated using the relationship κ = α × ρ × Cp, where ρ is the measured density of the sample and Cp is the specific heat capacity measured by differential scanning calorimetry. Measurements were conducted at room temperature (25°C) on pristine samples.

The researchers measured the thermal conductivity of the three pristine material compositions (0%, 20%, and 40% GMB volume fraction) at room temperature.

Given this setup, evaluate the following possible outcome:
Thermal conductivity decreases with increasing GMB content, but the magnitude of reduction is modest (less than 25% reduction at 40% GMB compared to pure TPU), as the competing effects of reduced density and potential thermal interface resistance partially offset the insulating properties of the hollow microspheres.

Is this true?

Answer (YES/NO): NO